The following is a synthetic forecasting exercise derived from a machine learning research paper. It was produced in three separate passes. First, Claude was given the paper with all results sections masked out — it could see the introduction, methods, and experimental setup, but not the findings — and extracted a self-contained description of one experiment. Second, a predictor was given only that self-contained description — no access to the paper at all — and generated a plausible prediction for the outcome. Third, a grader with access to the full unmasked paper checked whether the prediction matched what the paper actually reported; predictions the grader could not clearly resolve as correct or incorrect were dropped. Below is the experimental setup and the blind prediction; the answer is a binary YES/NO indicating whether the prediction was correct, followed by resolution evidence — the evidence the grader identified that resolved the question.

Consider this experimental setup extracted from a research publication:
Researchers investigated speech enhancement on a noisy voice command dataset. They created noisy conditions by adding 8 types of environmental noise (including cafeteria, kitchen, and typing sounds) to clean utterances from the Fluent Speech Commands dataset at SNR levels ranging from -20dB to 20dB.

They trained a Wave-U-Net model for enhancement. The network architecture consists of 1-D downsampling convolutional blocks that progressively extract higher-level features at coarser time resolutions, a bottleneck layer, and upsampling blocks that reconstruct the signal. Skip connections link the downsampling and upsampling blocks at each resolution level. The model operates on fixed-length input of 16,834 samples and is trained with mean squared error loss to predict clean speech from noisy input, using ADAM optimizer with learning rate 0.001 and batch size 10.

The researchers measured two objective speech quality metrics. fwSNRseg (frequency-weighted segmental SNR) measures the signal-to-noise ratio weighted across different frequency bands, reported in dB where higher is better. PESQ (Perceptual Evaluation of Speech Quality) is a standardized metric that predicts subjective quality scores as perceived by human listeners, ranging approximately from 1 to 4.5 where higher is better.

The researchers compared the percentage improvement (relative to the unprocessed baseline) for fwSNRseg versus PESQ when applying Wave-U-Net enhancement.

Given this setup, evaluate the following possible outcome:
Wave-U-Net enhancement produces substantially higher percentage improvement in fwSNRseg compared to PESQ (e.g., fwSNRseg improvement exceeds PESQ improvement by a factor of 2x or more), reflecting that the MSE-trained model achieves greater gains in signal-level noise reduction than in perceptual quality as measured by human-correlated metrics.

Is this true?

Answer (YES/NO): YES